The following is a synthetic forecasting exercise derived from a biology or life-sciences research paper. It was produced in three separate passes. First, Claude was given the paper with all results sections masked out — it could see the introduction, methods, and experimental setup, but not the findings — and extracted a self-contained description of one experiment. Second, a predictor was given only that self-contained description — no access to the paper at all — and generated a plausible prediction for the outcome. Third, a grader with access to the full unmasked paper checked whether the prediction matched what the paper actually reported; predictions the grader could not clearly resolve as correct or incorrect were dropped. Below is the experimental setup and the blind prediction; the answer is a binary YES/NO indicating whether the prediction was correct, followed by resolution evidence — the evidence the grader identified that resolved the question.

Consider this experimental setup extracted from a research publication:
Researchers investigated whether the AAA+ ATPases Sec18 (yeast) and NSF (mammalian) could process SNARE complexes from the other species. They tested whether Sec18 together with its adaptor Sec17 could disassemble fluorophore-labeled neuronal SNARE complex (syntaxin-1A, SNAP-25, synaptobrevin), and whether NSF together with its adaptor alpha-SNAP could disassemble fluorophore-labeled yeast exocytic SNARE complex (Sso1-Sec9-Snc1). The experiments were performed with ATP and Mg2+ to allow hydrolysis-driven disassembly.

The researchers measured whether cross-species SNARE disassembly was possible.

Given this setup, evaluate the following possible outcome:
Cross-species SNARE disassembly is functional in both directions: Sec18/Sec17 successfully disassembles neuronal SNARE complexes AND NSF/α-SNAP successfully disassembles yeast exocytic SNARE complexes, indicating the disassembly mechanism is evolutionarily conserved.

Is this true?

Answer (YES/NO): YES